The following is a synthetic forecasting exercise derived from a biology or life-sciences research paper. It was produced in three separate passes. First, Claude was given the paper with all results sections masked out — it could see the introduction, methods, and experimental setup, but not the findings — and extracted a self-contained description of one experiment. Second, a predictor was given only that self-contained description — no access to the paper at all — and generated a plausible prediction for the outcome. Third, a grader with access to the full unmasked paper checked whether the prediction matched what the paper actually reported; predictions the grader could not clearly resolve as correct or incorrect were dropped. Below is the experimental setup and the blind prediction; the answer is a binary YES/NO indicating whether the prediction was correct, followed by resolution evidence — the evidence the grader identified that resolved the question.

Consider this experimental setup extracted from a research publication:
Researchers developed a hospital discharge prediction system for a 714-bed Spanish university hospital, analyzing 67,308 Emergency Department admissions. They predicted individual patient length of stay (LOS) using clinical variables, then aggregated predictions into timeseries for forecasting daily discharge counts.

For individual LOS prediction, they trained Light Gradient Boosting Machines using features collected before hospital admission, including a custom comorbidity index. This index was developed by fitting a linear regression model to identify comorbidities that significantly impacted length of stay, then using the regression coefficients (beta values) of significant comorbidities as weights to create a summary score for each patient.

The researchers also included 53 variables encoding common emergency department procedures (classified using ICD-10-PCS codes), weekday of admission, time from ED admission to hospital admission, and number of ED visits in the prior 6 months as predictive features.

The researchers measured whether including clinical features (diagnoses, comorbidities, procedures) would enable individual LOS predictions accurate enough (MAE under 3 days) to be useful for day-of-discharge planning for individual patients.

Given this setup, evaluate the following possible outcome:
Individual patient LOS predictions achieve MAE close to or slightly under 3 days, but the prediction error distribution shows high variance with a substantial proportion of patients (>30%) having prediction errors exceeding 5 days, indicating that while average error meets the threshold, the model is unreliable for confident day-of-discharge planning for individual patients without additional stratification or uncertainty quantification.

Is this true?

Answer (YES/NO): NO